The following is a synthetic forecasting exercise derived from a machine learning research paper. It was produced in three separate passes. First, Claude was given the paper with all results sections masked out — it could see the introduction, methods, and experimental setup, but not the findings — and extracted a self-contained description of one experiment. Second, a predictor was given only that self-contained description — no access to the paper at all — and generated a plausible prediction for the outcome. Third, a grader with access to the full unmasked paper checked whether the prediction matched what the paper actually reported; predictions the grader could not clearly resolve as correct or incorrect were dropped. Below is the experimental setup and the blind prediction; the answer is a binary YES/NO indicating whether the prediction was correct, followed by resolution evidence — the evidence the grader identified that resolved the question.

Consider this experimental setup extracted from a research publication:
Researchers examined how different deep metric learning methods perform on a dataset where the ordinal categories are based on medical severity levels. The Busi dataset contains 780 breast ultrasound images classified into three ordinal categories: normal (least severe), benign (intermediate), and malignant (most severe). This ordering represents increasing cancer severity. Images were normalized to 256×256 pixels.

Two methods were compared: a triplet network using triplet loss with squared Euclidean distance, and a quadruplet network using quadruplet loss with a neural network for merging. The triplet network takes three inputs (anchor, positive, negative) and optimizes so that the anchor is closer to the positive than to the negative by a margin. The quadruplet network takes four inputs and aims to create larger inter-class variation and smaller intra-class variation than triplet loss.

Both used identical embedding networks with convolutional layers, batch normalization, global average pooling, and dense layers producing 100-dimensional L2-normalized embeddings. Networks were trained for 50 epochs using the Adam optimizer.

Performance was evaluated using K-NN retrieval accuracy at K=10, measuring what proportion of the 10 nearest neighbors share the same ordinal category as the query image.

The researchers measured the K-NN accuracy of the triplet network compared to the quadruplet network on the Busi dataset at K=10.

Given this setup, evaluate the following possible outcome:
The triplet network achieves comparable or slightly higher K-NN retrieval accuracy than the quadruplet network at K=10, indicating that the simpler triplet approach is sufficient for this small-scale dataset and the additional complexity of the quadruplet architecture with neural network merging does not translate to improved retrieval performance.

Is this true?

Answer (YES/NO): NO